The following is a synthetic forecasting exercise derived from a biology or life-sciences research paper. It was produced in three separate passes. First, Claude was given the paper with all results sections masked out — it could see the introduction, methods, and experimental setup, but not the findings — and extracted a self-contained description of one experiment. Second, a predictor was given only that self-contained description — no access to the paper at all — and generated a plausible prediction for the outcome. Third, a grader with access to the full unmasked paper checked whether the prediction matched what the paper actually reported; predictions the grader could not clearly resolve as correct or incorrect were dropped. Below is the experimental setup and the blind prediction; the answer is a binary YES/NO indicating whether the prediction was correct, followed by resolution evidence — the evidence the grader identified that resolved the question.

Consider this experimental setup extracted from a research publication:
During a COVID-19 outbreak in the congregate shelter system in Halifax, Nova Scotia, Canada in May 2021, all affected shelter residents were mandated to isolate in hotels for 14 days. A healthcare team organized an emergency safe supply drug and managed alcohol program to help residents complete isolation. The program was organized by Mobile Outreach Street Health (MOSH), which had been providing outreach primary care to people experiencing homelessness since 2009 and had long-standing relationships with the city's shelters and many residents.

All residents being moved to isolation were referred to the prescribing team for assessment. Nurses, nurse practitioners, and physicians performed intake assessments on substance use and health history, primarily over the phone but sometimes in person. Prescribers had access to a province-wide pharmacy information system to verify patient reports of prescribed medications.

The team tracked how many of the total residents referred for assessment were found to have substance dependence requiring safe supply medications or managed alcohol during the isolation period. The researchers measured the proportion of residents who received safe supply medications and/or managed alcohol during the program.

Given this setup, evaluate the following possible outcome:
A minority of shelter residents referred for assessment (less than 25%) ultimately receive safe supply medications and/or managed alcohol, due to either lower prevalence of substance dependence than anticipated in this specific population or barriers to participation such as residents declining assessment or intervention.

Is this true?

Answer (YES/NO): NO